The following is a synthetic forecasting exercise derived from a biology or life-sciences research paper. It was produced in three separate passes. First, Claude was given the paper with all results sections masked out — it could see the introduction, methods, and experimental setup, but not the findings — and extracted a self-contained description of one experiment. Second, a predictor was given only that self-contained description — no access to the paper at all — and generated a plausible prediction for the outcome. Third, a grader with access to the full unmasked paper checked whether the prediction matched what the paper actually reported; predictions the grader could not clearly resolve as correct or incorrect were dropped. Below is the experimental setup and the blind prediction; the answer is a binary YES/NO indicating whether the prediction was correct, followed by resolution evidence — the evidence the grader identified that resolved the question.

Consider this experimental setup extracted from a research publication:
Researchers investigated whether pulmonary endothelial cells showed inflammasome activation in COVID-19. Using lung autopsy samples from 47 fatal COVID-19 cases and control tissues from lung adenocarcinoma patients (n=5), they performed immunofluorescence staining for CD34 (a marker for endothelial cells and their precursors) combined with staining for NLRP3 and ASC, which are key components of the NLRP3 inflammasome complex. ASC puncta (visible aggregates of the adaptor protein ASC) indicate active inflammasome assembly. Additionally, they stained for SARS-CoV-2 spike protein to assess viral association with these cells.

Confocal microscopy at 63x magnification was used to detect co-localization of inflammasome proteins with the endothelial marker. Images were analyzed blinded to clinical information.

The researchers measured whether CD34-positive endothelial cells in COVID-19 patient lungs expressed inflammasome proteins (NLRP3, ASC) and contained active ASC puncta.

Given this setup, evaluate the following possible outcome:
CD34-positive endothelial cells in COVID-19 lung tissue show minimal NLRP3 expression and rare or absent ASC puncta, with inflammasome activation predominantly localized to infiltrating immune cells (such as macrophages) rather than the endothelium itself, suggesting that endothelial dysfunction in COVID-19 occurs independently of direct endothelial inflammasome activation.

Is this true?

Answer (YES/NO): NO